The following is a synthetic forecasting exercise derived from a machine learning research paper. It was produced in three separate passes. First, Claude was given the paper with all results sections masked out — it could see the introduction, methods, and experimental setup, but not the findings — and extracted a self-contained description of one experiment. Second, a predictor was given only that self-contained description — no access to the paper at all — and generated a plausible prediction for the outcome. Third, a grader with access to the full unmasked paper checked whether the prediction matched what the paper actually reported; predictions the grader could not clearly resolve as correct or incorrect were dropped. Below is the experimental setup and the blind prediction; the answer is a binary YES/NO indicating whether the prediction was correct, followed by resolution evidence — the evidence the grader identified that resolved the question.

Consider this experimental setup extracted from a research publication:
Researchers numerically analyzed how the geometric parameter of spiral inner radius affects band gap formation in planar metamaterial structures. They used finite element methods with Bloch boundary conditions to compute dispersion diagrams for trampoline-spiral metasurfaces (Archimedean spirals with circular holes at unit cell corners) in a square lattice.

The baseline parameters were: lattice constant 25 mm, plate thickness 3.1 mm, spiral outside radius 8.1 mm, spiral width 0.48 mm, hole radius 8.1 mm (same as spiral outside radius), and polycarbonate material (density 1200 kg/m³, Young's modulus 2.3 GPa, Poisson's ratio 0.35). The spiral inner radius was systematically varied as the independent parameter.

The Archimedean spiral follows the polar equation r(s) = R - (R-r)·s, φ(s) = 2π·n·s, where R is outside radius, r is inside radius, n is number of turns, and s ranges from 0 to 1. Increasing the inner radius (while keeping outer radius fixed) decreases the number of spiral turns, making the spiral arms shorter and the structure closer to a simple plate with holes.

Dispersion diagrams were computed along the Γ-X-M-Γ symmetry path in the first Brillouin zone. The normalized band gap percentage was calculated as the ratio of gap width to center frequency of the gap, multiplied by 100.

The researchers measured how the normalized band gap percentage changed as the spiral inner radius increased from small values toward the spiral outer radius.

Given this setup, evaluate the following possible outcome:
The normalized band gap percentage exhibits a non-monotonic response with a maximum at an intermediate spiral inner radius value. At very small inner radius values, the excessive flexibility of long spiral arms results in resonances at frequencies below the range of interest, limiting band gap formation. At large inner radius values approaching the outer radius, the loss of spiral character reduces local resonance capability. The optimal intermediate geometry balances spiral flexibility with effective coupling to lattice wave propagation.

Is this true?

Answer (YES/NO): YES